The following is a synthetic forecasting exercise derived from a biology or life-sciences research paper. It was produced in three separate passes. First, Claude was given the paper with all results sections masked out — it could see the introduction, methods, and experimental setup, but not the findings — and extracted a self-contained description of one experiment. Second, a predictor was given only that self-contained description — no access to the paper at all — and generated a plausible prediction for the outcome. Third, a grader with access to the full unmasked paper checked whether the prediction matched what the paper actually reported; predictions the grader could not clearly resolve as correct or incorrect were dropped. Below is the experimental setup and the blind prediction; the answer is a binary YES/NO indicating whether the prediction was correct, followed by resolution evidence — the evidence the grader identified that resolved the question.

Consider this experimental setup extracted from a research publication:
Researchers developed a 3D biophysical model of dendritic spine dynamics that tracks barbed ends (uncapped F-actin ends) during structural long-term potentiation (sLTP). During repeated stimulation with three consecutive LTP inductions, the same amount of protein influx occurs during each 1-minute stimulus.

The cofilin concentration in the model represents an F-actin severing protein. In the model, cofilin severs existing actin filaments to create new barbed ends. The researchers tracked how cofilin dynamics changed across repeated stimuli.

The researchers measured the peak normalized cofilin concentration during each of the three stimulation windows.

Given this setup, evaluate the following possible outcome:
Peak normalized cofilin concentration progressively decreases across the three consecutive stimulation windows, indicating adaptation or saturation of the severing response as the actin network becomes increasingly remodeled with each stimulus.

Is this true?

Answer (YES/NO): NO